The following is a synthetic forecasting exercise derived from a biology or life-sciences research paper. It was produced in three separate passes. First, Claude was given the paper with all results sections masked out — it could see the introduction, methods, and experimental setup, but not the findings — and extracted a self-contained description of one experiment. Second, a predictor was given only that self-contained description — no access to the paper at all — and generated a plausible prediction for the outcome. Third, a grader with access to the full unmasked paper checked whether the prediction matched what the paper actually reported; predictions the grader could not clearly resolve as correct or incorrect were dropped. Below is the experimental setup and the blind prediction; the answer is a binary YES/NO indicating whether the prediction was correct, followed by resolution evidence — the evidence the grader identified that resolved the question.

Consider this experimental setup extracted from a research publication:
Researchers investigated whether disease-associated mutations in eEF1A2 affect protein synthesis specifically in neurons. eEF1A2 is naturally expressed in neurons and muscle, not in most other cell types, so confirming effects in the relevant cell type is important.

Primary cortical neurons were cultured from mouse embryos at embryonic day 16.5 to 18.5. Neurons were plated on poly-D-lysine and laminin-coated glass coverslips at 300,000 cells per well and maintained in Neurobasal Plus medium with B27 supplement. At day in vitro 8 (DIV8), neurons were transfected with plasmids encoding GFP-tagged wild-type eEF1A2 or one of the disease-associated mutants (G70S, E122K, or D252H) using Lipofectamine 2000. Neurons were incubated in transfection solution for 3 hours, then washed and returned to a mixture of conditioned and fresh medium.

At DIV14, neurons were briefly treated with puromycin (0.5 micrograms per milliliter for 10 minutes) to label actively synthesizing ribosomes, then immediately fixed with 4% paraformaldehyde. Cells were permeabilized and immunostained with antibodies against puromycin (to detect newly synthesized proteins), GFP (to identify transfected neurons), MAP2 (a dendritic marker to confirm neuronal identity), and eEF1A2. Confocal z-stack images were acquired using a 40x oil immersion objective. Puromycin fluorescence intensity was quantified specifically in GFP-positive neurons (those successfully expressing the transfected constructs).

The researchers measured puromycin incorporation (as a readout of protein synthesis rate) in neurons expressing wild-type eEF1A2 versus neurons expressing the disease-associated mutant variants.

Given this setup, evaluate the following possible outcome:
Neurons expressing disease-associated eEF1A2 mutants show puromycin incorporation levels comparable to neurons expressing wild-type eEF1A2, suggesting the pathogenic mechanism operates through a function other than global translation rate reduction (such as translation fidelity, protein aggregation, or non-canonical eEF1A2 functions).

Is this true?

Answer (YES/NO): NO